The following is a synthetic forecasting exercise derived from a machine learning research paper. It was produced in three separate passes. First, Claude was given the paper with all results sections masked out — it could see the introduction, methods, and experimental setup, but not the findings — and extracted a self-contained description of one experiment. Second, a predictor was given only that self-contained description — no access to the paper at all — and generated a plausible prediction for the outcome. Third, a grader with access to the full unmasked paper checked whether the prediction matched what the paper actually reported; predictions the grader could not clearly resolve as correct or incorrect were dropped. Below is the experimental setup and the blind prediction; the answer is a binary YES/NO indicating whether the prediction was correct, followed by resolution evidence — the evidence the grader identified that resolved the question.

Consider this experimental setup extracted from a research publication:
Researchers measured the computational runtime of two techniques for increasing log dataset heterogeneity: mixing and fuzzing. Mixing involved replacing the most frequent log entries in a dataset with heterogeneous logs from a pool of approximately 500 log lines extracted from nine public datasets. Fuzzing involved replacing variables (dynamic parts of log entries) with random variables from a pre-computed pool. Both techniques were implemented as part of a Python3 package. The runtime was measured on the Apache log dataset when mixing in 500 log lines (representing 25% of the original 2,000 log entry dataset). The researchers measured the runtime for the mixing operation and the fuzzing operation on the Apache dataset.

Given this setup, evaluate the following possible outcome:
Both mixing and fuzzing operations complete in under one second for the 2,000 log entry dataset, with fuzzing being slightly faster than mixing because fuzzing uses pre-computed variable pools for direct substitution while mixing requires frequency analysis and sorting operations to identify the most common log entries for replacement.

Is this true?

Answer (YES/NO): NO